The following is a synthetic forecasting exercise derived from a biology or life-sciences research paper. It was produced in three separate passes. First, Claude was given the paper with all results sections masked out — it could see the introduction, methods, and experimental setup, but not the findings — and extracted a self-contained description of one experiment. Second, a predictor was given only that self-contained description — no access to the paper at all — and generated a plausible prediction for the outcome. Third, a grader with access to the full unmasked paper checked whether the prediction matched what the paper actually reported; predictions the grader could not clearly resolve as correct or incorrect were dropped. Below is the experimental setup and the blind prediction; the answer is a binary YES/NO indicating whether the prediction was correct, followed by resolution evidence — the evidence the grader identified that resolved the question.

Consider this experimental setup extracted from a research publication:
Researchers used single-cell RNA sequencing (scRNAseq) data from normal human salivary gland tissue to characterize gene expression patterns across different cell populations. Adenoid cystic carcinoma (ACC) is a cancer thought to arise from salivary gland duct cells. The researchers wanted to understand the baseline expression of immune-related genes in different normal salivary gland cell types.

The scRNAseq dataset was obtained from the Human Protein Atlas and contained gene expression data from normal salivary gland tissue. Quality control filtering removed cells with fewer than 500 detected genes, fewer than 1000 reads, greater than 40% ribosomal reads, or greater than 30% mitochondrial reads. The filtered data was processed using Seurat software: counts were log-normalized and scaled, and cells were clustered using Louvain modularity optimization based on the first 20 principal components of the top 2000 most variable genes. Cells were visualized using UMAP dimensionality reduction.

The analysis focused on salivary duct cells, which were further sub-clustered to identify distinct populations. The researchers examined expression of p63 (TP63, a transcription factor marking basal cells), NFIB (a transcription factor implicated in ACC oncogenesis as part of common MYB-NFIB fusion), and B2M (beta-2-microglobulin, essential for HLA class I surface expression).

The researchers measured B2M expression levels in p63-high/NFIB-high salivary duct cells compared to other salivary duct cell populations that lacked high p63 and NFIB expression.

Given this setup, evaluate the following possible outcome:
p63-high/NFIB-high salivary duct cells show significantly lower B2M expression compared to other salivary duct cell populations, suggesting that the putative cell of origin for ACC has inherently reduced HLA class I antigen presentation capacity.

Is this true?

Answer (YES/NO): YES